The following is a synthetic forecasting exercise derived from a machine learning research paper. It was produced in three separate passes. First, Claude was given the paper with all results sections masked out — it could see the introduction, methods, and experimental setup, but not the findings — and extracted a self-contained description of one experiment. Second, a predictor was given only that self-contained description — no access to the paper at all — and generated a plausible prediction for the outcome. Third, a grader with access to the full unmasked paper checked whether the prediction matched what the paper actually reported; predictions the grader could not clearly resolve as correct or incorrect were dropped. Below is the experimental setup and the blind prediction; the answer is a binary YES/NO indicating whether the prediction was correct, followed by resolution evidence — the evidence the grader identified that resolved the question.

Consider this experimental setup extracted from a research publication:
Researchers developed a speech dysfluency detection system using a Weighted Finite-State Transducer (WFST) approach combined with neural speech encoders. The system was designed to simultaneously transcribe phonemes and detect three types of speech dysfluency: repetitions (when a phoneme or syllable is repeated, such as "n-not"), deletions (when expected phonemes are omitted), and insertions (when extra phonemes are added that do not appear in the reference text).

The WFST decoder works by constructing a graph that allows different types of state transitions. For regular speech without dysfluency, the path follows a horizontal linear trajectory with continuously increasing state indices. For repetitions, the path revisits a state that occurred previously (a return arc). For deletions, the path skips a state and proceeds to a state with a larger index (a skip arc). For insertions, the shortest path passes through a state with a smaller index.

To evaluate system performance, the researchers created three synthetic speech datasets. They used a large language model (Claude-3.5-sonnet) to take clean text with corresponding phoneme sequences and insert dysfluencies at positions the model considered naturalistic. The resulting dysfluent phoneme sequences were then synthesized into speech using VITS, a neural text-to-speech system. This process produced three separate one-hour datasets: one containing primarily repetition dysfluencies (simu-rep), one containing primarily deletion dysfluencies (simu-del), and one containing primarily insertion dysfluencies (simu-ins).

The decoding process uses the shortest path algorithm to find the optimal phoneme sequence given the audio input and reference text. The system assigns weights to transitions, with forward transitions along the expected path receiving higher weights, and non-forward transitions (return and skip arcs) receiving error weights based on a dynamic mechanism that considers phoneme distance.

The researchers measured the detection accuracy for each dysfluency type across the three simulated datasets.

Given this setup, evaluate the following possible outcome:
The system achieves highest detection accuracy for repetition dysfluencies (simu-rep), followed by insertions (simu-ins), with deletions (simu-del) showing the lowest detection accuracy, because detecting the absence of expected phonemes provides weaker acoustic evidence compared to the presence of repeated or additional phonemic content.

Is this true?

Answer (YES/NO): NO